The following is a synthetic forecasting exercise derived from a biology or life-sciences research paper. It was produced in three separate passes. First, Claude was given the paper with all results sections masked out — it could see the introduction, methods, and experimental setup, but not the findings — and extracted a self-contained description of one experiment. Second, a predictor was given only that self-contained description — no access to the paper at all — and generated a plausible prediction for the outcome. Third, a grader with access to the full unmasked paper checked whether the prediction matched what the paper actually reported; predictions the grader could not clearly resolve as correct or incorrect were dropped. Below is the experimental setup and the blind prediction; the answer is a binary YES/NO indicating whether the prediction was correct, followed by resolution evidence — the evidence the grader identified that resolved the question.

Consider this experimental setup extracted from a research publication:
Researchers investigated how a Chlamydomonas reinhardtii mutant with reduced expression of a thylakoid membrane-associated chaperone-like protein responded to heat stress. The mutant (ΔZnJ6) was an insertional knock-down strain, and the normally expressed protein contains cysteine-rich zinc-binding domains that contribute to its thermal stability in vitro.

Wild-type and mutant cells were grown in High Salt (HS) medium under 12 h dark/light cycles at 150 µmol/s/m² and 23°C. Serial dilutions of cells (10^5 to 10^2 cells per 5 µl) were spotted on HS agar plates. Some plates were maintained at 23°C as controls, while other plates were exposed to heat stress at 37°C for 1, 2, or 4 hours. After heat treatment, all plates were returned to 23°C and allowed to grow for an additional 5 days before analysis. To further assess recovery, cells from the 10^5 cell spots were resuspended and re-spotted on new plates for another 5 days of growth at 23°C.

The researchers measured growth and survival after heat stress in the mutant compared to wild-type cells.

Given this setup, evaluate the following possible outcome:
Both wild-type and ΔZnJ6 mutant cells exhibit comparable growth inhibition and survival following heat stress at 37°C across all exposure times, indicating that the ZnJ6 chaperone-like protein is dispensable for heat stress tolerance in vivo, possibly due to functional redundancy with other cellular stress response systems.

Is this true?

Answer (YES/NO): NO